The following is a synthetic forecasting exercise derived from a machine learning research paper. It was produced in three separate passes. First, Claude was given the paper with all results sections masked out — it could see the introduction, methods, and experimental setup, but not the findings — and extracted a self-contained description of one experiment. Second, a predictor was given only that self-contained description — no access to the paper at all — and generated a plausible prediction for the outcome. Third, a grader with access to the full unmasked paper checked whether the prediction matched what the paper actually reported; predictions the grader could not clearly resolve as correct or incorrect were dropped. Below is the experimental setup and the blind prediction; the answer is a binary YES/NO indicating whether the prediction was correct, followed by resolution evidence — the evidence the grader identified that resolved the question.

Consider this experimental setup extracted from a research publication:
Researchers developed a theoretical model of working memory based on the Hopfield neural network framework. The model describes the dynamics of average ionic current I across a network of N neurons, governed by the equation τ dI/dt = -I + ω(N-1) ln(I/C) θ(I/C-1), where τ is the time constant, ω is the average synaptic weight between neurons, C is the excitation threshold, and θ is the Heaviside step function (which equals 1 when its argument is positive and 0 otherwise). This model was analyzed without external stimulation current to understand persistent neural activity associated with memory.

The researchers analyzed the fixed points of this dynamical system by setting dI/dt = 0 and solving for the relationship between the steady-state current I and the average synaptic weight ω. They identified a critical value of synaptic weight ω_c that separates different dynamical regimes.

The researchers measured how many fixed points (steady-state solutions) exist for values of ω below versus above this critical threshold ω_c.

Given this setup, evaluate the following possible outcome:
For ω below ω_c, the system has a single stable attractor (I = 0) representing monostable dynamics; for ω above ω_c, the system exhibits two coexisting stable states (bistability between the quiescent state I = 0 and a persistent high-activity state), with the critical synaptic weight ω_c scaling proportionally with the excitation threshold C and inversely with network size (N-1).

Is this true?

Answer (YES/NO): YES